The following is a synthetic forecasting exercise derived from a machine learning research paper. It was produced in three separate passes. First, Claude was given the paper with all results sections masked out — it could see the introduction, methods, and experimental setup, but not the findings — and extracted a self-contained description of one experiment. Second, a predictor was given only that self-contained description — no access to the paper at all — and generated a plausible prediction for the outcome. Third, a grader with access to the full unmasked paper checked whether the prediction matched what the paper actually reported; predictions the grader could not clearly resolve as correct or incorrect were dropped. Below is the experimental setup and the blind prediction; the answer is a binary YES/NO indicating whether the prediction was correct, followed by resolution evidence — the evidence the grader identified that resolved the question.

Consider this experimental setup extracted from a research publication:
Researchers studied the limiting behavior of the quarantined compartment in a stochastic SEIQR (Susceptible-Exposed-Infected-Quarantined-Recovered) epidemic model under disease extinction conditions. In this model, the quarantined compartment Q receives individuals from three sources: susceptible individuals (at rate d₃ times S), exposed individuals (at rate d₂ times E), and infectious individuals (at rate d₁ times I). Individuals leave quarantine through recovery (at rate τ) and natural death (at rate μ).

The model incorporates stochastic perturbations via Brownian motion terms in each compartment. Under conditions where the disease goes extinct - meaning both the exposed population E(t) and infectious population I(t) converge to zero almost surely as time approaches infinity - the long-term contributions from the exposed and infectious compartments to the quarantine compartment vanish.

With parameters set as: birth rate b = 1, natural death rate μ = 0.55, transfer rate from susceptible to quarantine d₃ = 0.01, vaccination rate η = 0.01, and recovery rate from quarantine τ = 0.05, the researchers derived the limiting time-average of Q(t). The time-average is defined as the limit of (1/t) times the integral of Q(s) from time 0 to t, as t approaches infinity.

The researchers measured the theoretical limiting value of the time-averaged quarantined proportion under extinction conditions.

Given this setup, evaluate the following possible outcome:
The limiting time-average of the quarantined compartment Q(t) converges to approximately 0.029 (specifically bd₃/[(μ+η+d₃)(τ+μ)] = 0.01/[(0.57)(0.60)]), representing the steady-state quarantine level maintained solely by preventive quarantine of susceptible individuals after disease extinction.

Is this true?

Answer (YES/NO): YES